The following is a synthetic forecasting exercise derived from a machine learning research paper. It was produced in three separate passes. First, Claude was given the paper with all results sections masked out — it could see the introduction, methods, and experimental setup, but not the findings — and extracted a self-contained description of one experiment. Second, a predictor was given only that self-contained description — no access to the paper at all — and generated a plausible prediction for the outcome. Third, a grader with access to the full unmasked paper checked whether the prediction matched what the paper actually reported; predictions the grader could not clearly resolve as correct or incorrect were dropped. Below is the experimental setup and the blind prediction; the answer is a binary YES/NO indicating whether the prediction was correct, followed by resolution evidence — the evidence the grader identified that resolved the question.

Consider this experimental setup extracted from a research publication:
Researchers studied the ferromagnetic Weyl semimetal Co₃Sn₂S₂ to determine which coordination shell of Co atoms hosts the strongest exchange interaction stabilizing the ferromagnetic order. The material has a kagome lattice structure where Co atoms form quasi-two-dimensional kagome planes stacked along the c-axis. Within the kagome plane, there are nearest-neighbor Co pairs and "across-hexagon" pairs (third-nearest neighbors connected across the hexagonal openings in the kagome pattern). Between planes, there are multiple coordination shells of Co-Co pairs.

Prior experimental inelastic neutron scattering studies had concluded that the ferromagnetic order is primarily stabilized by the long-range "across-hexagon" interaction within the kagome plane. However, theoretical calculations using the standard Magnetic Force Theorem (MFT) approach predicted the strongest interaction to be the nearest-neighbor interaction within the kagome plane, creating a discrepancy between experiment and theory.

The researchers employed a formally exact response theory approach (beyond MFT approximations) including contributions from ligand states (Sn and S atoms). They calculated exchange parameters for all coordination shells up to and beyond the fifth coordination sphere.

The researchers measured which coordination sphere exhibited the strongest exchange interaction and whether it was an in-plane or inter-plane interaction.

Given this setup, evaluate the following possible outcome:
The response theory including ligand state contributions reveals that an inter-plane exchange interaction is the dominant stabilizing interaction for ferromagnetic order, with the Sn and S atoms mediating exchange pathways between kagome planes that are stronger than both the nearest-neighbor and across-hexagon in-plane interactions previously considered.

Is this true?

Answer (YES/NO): YES